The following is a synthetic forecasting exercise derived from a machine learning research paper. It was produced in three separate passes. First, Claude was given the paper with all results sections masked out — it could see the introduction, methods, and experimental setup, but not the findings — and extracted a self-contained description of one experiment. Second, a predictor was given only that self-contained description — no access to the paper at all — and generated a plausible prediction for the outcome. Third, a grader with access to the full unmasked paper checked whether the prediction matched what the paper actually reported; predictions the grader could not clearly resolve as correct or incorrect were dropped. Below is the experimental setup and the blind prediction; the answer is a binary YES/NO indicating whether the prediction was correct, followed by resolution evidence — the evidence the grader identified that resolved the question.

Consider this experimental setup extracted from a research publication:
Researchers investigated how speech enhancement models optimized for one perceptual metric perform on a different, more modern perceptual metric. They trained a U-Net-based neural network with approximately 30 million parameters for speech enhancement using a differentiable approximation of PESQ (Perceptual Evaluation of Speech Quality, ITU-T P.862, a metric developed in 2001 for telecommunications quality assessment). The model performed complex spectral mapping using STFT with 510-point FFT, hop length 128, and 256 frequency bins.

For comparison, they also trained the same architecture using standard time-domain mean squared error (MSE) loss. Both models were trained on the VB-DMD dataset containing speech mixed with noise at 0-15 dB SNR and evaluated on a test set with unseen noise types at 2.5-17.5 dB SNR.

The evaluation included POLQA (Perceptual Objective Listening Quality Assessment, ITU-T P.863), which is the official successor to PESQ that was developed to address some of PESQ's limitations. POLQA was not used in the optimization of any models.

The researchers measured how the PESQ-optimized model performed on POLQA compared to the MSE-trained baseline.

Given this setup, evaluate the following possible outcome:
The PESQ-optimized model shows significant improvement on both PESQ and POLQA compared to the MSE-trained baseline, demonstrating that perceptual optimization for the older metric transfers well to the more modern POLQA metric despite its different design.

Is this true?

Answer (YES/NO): NO